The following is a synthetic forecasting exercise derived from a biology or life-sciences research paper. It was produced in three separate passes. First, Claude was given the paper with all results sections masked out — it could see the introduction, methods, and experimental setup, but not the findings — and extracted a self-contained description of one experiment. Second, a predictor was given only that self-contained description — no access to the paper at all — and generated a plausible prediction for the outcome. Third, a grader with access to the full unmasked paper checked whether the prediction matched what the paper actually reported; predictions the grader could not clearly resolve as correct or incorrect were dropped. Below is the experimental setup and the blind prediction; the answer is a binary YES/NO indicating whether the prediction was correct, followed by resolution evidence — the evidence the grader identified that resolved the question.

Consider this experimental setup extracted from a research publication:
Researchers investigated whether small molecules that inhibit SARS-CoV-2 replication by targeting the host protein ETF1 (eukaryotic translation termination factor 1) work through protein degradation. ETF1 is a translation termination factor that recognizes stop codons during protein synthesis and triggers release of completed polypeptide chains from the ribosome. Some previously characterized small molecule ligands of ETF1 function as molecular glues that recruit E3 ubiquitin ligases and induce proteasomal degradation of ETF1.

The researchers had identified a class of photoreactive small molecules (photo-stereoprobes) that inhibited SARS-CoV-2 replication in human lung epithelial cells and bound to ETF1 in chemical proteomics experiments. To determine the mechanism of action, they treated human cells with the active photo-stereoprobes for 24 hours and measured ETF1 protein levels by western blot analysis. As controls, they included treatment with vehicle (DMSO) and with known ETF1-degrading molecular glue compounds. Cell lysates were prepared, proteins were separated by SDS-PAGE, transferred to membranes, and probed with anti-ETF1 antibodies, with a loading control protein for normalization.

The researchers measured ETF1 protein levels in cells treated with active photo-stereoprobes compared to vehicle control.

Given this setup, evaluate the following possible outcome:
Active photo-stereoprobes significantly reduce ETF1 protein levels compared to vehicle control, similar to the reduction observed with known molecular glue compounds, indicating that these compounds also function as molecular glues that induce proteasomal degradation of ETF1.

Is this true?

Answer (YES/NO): NO